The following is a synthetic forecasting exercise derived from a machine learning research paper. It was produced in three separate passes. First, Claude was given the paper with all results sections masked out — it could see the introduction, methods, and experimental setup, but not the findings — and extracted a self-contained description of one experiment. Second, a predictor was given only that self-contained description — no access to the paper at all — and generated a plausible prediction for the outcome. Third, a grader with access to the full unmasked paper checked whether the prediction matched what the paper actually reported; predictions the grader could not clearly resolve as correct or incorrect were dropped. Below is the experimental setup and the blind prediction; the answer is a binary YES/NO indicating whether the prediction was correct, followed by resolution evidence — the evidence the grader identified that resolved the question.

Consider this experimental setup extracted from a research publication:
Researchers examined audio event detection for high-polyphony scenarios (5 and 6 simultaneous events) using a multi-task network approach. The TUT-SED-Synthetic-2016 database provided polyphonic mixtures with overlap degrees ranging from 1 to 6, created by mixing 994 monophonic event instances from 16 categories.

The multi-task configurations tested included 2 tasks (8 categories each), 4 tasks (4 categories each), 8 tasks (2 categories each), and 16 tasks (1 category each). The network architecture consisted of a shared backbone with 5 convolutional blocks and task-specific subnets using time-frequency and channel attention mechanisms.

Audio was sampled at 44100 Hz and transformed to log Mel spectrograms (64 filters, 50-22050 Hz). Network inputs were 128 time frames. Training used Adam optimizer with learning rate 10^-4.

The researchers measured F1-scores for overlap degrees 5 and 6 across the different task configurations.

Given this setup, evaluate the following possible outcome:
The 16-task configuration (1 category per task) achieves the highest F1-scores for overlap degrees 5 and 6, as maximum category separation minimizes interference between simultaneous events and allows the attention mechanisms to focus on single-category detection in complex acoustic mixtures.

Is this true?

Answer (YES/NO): NO